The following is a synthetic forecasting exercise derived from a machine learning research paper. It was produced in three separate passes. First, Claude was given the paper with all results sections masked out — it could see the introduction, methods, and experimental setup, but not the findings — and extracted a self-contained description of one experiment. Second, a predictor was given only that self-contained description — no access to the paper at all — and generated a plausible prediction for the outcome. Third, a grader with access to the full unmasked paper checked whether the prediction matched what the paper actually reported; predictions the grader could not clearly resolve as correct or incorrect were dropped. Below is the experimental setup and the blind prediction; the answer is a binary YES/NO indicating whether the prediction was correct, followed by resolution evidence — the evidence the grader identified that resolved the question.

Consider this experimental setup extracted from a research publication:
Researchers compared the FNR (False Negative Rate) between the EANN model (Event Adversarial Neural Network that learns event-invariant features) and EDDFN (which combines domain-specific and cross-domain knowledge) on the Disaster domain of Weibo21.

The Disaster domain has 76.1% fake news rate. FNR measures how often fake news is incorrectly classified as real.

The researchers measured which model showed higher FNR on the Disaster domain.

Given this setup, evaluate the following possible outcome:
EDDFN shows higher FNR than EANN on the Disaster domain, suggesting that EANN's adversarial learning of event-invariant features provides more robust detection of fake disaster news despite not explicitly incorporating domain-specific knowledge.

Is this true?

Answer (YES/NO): NO